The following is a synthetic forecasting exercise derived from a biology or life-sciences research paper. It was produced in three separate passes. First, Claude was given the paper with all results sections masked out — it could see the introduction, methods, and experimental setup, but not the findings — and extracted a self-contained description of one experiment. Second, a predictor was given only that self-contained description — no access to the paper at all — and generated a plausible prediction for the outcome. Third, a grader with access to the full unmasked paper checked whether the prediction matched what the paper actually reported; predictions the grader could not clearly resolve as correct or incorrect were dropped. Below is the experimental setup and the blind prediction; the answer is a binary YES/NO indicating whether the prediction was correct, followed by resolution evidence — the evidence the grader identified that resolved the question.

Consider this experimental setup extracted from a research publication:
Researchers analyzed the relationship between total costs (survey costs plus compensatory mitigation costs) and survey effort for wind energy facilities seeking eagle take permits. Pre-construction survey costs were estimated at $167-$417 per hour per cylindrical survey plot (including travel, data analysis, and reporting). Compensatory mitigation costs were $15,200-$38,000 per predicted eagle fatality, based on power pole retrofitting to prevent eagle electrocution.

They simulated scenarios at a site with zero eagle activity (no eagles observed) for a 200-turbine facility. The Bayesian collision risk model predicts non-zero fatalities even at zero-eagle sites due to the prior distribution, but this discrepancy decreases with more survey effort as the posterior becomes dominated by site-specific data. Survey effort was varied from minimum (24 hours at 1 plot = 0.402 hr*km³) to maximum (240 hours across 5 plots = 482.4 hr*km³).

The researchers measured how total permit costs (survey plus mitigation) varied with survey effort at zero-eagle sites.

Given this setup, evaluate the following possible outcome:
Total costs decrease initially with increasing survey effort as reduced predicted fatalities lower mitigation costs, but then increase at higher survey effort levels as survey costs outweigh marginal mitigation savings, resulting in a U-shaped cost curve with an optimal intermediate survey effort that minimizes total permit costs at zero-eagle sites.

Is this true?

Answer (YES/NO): YES